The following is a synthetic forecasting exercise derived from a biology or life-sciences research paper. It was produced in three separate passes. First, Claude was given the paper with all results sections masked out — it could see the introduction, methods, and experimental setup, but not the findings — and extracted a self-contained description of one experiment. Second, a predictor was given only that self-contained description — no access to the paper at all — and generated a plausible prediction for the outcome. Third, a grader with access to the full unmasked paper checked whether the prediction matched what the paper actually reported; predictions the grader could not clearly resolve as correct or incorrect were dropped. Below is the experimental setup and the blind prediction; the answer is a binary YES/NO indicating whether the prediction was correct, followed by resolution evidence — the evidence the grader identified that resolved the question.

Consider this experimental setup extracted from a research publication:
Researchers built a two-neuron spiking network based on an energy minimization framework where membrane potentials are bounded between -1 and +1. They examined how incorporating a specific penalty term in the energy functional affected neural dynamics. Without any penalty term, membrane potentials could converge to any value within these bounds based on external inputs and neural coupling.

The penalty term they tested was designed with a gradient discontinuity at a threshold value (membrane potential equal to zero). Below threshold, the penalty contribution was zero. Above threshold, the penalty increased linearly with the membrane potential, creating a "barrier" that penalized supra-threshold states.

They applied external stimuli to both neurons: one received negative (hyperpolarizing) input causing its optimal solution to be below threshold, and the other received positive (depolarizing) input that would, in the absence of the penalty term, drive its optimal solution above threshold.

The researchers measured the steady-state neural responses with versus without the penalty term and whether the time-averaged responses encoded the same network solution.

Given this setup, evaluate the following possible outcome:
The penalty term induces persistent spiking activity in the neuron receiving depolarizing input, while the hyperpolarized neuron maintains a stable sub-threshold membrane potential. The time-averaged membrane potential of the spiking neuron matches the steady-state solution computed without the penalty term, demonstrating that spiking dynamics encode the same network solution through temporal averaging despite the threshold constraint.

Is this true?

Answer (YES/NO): NO